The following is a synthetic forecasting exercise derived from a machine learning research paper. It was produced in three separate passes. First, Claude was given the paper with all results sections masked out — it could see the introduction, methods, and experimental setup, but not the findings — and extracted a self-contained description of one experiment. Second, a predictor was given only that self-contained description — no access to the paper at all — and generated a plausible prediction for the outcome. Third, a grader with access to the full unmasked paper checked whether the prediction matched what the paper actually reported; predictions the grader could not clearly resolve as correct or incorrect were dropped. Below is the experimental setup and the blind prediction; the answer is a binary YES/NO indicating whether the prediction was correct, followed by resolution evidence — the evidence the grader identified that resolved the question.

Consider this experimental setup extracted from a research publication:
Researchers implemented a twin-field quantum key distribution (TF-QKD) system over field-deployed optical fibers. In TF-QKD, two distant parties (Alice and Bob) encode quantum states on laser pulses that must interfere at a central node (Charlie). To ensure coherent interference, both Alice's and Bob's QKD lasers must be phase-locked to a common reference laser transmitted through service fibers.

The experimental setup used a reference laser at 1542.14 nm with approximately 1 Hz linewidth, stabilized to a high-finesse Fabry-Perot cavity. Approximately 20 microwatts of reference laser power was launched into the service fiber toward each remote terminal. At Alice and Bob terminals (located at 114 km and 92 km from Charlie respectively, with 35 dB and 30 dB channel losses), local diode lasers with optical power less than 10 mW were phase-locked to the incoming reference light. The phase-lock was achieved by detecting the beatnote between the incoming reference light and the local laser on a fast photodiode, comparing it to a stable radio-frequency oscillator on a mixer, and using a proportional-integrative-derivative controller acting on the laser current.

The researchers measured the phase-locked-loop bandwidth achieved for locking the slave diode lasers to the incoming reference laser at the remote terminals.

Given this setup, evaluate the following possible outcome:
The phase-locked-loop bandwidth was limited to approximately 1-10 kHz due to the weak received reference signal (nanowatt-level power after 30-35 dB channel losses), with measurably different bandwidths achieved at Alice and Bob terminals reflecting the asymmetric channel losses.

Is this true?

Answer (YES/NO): NO